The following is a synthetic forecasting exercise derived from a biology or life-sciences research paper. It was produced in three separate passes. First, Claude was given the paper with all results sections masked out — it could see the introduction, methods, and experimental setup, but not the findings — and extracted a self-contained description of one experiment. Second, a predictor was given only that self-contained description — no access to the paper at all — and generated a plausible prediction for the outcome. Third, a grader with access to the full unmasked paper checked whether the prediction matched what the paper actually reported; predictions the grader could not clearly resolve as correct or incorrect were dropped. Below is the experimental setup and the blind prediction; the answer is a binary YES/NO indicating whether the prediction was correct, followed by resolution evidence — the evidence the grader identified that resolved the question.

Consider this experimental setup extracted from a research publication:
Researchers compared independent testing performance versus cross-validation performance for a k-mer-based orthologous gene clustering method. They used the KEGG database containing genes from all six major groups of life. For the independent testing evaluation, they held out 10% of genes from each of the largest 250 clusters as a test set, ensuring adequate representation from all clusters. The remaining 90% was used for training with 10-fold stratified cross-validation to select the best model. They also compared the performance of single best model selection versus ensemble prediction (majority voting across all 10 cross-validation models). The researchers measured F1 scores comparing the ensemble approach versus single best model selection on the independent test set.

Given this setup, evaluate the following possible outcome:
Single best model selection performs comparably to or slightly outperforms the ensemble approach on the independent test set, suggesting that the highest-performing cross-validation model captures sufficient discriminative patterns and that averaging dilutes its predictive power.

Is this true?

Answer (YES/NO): NO